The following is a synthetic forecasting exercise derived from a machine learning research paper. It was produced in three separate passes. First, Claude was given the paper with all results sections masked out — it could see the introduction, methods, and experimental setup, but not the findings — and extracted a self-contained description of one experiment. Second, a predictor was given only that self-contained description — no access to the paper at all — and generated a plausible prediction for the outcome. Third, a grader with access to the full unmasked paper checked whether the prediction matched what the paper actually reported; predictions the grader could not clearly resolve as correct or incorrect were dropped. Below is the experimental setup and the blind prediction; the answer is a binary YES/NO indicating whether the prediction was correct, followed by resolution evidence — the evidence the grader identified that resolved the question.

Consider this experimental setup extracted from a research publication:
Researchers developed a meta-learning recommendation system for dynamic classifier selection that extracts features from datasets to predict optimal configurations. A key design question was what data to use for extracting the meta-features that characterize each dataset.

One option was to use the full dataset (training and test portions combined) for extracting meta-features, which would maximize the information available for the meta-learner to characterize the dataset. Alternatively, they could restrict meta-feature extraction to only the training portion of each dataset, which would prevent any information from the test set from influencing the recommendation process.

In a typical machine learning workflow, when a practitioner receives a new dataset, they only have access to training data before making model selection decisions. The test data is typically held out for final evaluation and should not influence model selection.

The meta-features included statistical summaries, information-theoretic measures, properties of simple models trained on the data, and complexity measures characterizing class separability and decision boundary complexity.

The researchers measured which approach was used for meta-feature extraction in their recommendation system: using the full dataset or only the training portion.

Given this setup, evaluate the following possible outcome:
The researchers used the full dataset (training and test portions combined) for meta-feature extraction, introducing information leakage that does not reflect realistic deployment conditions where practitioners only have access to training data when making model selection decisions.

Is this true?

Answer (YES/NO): NO